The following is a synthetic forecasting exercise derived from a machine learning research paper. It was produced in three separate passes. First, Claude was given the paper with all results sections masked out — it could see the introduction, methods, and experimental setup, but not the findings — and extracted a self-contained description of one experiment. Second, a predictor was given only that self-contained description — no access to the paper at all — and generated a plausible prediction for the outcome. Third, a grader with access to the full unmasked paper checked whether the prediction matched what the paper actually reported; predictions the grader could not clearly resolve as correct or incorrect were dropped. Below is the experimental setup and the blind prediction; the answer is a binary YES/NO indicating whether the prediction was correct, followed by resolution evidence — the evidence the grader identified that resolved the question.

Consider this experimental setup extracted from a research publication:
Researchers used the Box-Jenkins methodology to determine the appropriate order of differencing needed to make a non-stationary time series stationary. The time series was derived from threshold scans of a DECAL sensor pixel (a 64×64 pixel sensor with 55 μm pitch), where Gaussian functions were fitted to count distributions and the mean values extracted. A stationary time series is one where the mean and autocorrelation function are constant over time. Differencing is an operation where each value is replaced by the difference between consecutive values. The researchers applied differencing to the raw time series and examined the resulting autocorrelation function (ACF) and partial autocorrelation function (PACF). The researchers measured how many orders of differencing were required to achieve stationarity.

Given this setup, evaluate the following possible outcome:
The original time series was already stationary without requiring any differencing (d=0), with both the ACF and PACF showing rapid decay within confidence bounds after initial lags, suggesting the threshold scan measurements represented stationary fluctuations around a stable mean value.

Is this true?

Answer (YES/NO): NO